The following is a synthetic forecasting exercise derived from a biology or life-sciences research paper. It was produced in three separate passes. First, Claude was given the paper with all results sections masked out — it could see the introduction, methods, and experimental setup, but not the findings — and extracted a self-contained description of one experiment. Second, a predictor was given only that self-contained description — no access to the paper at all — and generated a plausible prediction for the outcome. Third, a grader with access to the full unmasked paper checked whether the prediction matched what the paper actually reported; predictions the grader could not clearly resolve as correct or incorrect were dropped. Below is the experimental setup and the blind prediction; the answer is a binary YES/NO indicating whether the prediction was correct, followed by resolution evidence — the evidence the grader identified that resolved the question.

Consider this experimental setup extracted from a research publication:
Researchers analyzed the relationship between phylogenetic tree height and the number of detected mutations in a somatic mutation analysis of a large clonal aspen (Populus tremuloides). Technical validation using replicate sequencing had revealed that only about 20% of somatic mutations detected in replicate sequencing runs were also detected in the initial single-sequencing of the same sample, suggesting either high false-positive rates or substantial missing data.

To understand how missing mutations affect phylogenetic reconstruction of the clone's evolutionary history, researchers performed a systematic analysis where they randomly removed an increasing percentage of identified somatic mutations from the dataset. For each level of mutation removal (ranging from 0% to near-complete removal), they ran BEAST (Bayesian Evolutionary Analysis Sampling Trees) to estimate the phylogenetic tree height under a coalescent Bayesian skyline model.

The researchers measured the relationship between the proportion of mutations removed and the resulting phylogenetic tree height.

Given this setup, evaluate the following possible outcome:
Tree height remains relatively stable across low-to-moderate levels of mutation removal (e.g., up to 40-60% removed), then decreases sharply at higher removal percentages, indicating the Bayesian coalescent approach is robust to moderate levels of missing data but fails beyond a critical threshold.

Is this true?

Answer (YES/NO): NO